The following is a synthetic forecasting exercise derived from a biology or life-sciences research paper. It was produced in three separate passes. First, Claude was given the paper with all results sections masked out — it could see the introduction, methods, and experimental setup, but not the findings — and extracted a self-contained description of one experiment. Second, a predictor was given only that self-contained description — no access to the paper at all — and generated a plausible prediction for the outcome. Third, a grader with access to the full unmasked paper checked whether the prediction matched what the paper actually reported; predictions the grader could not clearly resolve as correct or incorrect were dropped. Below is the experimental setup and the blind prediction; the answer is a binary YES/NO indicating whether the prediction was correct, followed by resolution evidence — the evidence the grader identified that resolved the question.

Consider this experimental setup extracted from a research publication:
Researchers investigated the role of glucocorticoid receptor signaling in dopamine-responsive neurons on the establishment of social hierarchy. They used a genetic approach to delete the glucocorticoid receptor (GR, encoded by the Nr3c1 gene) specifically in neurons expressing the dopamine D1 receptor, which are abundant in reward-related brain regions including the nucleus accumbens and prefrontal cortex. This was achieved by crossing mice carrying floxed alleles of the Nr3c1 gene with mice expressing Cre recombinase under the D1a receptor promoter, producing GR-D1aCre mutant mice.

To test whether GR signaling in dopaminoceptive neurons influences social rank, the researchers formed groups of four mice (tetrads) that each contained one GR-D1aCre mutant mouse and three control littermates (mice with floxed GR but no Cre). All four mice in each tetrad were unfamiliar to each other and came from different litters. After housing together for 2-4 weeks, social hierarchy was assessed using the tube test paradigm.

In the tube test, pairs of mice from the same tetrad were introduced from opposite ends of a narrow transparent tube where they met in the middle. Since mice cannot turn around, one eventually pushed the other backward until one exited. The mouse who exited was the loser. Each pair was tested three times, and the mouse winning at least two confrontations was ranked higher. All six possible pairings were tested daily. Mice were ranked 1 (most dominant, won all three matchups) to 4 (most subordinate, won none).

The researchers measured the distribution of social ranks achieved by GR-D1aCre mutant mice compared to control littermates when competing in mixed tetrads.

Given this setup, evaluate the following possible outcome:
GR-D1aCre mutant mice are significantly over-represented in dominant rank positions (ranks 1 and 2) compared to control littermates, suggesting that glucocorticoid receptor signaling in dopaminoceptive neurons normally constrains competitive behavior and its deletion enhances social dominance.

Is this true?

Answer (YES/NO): YES